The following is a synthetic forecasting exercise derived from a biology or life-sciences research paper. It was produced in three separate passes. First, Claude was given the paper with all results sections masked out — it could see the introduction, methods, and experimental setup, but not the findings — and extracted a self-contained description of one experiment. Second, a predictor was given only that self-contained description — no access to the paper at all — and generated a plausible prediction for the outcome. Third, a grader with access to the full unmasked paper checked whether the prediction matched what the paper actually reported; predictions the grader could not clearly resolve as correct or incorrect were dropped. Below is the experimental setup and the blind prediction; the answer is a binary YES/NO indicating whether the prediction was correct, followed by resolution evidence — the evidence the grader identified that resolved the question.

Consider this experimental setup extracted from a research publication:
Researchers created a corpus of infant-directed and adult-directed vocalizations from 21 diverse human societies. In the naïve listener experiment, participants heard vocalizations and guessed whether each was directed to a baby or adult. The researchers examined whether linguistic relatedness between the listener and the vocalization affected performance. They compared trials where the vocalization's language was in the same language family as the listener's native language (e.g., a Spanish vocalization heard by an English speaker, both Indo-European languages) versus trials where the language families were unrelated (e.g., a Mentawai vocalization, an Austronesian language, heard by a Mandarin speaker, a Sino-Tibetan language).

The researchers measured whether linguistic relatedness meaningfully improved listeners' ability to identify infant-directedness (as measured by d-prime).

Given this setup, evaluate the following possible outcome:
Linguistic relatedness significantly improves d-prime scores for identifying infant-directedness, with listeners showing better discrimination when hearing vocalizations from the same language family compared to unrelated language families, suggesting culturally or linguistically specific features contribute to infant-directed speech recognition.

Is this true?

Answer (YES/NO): NO